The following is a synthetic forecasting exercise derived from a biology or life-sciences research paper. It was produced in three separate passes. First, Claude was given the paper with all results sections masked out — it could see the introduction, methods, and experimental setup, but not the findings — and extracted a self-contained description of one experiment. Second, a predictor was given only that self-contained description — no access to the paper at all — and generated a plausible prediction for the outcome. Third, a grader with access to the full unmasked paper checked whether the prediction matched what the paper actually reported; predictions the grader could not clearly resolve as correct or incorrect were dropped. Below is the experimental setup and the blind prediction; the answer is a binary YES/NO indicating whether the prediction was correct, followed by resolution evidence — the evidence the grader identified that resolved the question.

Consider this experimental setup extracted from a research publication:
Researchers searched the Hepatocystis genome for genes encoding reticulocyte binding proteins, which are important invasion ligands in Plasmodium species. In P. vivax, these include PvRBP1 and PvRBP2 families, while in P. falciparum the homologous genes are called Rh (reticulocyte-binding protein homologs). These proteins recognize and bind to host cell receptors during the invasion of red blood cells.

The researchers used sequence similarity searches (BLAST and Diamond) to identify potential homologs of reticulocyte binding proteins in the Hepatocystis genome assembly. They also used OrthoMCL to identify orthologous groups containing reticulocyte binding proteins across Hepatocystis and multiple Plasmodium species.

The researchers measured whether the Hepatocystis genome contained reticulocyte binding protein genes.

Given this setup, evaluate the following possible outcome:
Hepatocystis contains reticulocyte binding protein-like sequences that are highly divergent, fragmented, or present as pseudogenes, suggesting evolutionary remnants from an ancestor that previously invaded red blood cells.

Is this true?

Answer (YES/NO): NO